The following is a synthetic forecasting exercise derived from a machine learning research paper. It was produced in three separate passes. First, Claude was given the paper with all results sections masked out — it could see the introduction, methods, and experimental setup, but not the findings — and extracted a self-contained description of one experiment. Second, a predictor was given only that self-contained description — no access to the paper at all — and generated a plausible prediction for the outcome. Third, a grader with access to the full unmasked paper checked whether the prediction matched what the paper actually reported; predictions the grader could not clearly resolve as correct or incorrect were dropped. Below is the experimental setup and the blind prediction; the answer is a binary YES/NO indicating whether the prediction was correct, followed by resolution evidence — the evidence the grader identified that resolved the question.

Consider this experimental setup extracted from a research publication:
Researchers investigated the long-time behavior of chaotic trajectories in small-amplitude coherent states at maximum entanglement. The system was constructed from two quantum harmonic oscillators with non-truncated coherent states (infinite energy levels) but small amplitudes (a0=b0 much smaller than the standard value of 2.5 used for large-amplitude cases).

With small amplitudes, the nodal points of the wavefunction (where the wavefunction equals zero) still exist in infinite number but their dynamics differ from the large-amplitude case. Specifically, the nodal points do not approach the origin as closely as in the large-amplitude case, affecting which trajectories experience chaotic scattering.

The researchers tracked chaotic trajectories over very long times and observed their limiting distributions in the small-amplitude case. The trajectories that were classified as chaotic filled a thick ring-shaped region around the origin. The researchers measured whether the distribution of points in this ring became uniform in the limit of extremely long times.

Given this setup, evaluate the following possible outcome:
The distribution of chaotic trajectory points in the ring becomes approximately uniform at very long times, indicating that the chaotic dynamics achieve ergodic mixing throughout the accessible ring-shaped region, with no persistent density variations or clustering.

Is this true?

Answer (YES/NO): NO